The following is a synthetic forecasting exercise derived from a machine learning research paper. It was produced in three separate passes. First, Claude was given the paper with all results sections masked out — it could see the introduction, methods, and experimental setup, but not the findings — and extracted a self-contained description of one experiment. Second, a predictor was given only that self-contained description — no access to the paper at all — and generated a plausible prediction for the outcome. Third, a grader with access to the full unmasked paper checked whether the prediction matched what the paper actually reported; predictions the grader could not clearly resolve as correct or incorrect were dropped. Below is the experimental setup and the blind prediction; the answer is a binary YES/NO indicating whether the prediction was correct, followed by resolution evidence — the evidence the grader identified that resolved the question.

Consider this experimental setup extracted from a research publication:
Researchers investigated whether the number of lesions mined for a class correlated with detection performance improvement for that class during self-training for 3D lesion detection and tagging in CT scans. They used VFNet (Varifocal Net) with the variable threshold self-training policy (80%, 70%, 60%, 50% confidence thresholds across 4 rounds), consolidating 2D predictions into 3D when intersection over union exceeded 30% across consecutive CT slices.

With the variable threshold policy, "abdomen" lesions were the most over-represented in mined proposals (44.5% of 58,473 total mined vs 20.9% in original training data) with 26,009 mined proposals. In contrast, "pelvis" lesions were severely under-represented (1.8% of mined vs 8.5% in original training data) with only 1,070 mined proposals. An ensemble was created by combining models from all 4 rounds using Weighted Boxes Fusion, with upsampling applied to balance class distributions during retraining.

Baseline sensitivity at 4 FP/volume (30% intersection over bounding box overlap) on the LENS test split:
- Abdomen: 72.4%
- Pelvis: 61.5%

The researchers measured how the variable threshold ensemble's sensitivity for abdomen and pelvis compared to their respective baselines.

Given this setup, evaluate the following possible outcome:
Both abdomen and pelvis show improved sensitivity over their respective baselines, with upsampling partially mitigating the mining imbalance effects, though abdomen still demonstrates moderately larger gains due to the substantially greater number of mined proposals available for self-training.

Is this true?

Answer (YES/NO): NO